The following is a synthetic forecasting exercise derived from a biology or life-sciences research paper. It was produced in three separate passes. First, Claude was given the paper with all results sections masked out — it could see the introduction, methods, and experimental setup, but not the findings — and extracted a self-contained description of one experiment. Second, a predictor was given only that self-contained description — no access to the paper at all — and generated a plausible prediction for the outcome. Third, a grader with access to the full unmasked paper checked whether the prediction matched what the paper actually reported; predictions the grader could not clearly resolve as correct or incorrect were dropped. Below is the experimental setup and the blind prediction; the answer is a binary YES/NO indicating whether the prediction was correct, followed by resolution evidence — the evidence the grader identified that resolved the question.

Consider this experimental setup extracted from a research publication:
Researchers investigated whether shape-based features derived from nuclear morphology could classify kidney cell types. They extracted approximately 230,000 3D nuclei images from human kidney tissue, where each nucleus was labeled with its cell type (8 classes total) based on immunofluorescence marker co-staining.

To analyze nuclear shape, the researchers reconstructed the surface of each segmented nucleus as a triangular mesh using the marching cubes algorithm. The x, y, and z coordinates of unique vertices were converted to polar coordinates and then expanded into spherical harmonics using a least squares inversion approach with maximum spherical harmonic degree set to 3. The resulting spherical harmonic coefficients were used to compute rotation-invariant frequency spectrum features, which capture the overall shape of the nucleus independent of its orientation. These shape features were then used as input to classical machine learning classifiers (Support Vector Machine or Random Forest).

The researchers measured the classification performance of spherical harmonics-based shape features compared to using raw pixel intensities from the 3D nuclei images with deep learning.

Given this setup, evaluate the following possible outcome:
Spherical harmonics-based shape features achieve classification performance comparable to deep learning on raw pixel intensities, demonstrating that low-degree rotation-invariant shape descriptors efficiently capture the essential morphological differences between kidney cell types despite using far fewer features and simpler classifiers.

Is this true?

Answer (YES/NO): NO